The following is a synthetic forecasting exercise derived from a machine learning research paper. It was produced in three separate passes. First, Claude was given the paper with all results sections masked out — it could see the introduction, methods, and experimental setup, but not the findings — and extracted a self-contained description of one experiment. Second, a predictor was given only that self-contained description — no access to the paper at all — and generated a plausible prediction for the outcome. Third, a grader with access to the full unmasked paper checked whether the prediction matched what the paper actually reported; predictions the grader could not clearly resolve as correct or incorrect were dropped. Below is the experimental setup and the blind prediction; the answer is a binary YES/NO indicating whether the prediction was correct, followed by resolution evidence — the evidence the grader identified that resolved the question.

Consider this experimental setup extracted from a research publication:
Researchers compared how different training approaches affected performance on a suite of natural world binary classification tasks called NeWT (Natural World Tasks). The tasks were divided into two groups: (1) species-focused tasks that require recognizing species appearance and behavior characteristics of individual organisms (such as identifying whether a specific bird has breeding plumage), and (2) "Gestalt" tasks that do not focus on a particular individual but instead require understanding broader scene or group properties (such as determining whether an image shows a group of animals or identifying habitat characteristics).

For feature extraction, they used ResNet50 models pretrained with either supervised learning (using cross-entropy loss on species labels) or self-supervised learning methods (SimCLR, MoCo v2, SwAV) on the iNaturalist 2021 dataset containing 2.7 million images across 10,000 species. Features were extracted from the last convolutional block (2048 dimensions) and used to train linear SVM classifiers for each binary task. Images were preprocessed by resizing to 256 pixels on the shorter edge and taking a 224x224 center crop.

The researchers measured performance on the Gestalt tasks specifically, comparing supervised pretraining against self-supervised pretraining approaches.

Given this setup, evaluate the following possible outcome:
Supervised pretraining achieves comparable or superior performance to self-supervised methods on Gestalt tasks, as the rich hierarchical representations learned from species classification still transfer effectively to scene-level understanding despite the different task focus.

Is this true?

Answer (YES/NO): NO